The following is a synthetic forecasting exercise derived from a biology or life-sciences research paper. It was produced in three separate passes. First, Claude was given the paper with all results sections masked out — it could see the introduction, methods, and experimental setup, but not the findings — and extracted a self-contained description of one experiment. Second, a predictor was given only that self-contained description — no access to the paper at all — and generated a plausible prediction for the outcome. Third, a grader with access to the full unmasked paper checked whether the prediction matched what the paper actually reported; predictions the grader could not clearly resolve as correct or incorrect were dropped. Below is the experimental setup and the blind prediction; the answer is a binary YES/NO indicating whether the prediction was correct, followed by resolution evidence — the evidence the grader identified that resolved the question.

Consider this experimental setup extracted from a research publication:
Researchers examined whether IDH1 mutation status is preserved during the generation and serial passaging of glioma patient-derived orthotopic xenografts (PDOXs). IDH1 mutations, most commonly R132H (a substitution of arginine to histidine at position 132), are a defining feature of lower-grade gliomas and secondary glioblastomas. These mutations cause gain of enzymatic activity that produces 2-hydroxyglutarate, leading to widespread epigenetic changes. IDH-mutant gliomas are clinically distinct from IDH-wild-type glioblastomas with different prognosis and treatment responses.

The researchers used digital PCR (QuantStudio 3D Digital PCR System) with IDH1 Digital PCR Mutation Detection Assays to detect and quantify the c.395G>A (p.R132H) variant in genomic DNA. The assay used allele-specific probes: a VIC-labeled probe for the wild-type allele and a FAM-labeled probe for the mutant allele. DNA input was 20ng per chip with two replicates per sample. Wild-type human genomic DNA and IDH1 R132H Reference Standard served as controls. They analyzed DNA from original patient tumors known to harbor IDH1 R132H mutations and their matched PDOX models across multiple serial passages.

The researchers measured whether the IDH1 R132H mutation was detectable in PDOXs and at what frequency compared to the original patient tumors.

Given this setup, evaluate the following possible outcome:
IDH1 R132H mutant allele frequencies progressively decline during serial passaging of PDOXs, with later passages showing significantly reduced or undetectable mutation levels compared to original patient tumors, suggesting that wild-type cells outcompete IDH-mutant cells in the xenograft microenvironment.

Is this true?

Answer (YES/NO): NO